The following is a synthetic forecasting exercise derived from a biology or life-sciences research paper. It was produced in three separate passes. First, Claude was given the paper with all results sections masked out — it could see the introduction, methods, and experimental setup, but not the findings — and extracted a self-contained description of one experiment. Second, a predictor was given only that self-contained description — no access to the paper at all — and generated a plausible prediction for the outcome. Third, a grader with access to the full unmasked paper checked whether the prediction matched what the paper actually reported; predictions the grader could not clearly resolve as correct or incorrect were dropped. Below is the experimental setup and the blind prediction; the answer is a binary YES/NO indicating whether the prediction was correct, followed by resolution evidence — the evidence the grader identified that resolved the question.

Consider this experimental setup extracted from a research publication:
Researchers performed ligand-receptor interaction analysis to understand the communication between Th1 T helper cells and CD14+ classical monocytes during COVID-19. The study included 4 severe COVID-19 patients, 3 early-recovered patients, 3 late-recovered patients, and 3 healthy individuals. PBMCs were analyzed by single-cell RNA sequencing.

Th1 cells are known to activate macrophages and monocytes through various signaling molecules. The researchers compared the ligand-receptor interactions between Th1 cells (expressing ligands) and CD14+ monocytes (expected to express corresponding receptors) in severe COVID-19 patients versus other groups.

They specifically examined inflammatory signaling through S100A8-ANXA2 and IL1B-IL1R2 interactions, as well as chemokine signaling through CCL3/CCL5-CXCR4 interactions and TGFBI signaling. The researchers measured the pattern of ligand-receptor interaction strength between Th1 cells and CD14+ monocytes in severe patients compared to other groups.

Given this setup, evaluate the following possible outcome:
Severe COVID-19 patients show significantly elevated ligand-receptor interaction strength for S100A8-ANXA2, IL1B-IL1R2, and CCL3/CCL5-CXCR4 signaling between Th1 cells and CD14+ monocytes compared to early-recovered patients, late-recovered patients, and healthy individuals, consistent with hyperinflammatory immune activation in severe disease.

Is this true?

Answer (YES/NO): NO